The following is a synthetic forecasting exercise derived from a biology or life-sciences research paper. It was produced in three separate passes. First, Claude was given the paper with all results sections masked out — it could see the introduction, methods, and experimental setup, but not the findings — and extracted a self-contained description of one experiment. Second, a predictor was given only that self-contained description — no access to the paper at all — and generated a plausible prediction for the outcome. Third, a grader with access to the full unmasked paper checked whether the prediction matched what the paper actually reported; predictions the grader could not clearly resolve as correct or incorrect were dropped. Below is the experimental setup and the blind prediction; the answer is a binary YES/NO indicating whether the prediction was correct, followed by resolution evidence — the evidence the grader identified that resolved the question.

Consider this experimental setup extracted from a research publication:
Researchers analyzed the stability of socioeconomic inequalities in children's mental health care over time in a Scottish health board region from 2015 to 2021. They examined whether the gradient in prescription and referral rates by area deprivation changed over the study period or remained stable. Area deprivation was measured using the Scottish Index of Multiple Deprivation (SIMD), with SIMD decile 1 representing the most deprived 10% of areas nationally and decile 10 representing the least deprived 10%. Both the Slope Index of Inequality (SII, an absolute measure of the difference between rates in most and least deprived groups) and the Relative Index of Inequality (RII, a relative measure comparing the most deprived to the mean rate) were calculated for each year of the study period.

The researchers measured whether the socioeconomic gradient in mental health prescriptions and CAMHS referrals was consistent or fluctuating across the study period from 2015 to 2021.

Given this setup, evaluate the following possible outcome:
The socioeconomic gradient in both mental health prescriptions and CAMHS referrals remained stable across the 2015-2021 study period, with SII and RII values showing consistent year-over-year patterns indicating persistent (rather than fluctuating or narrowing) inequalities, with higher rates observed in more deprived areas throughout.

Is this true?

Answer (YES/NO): YES